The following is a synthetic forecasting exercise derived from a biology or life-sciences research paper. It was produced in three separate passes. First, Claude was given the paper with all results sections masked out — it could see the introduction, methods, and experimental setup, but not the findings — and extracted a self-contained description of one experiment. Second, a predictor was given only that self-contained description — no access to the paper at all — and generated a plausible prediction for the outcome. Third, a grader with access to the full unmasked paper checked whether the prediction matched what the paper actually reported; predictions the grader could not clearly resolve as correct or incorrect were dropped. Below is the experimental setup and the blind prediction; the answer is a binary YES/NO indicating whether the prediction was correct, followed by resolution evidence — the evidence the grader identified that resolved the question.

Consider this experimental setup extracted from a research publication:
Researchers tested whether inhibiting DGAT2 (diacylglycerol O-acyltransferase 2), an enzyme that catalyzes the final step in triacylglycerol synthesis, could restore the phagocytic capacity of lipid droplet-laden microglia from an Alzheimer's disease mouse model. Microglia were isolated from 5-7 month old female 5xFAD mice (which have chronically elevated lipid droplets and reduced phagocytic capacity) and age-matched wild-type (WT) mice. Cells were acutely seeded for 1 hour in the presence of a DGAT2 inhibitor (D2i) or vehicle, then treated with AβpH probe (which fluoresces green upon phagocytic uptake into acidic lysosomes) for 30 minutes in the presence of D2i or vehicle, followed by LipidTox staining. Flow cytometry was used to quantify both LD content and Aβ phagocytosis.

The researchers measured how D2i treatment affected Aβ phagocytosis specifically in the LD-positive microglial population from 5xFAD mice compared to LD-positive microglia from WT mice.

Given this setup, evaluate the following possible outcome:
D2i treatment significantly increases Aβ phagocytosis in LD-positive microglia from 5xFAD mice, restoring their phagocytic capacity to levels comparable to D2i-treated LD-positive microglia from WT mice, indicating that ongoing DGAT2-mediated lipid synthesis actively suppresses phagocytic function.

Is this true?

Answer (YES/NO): YES